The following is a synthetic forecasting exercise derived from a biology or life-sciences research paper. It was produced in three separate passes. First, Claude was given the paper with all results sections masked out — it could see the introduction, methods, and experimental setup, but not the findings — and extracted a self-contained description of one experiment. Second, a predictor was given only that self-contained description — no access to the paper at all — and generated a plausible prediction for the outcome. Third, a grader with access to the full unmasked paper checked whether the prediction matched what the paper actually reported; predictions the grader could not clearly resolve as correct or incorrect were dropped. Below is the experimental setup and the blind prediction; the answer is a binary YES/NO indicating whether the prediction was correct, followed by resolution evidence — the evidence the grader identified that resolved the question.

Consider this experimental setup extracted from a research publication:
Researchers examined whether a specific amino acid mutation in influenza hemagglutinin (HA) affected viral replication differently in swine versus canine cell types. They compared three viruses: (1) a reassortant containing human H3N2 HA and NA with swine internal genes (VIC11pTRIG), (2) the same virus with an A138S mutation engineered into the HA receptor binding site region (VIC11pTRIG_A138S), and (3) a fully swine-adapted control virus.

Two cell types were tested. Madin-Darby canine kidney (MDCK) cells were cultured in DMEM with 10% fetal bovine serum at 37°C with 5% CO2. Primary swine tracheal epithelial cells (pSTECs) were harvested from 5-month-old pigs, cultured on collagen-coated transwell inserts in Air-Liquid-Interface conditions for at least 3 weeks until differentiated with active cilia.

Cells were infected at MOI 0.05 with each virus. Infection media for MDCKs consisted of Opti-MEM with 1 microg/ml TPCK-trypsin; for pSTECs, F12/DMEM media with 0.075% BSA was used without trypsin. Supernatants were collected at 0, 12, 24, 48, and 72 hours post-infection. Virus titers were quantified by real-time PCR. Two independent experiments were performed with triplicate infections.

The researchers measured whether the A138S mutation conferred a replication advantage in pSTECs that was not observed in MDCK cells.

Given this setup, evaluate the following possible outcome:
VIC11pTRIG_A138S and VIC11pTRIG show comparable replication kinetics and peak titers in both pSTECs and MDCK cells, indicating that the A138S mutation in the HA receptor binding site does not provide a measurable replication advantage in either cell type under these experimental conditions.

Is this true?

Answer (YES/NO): NO